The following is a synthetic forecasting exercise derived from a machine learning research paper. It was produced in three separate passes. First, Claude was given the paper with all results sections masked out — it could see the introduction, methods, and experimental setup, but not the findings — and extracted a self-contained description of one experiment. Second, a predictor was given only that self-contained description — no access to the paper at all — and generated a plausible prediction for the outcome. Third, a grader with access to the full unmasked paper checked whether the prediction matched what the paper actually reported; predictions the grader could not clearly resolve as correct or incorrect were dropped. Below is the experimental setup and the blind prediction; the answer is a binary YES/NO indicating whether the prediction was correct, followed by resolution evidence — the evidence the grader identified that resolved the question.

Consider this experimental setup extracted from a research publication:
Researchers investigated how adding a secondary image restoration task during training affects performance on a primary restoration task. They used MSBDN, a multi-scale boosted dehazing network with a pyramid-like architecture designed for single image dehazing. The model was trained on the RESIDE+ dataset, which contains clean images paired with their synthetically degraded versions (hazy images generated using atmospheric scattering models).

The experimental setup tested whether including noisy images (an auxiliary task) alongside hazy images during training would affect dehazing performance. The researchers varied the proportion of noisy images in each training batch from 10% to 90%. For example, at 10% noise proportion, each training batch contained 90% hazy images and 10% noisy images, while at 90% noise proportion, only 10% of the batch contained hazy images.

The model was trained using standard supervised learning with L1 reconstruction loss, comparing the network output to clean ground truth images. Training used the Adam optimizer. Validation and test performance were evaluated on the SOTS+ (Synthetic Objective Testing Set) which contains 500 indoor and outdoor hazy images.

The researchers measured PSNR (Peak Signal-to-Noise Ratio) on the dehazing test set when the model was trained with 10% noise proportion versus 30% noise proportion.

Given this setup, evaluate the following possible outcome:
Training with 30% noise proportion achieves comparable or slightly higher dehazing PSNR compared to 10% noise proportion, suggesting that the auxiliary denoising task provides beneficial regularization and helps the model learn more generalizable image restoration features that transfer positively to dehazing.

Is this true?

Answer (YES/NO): NO